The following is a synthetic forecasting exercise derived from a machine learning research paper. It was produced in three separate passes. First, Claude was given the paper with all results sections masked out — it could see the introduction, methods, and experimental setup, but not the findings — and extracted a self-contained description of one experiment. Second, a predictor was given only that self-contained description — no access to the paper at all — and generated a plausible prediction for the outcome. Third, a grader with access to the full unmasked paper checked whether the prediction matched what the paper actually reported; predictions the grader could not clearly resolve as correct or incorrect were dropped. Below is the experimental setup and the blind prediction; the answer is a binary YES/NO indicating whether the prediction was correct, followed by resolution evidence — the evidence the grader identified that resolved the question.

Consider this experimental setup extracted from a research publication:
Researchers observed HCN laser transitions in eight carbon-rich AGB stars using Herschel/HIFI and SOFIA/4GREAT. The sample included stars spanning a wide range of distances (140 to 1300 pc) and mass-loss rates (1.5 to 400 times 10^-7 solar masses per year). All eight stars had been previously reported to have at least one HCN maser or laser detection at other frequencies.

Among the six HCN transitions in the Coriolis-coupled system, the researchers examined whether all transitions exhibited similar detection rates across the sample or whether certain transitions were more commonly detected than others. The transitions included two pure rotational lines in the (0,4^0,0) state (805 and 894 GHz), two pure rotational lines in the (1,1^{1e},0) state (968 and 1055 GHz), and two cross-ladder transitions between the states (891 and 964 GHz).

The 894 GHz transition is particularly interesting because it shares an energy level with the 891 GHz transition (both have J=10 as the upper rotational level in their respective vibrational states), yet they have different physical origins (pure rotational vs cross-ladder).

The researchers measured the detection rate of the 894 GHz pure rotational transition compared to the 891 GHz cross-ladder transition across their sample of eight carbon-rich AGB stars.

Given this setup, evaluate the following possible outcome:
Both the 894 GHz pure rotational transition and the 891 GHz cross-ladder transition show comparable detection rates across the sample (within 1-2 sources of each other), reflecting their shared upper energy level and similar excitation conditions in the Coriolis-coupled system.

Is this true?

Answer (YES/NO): NO